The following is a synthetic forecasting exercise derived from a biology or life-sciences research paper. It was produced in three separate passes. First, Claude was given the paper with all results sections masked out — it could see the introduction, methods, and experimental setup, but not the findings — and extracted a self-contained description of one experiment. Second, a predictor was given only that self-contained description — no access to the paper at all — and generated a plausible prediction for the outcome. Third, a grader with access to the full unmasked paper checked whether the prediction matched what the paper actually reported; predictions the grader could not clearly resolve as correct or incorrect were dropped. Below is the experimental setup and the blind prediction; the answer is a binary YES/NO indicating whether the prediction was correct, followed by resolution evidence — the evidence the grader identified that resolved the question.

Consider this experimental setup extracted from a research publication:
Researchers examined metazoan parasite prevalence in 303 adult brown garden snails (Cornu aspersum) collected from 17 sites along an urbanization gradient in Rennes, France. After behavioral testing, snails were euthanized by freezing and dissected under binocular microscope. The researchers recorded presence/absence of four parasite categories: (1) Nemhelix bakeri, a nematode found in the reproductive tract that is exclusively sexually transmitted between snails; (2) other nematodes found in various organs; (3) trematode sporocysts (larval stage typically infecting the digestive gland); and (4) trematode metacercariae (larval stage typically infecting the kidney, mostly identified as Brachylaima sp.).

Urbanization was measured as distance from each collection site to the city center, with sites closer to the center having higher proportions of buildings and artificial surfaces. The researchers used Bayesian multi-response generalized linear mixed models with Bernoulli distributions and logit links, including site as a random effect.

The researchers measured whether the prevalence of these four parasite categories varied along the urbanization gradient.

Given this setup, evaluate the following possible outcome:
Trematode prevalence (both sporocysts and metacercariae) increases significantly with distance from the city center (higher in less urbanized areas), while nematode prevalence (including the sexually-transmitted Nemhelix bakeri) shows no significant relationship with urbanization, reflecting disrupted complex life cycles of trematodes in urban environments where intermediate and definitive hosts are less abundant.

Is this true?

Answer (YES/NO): NO